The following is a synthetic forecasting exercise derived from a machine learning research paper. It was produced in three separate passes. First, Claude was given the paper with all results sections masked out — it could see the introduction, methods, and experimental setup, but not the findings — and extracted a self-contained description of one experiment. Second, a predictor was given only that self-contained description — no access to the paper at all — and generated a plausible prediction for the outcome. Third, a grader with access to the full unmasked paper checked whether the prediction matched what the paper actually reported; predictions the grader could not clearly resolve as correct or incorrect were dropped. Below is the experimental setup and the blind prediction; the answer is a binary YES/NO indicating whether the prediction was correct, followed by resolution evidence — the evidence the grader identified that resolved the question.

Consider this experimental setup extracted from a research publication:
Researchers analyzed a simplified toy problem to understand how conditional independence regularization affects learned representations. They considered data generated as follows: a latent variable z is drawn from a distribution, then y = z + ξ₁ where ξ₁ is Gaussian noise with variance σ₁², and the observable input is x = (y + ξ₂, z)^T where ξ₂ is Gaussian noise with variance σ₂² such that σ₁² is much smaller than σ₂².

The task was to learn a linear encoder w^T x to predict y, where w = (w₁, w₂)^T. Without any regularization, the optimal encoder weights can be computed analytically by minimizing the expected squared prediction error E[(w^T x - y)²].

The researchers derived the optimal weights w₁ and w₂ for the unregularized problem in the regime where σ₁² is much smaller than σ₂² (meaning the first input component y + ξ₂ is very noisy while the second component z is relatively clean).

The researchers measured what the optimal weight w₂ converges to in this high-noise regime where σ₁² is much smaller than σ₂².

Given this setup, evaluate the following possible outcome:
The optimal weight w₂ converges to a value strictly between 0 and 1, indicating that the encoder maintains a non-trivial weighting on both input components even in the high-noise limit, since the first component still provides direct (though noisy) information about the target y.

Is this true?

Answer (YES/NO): NO